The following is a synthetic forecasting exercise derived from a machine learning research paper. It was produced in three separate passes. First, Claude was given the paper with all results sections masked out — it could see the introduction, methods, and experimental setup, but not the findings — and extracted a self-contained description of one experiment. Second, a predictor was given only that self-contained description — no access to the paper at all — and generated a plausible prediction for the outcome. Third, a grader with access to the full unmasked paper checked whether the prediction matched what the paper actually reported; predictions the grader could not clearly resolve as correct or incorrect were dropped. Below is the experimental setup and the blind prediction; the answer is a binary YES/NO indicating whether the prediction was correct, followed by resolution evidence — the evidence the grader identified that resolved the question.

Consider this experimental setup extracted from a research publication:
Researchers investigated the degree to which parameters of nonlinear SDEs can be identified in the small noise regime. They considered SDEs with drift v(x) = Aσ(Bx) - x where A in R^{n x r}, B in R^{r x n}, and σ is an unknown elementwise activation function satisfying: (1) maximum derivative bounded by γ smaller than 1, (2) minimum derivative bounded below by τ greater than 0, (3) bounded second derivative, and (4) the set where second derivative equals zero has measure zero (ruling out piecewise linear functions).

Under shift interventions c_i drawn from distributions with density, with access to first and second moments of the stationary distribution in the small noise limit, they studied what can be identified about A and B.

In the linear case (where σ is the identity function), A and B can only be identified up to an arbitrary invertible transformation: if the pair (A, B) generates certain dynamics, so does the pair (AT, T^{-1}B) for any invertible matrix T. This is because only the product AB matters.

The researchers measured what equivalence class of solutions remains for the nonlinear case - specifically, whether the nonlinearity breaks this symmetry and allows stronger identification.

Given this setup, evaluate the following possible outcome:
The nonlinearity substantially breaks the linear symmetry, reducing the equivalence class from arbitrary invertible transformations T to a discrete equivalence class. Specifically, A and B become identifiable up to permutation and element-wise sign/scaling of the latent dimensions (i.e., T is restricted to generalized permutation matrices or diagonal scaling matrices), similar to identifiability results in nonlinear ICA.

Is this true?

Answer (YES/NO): YES